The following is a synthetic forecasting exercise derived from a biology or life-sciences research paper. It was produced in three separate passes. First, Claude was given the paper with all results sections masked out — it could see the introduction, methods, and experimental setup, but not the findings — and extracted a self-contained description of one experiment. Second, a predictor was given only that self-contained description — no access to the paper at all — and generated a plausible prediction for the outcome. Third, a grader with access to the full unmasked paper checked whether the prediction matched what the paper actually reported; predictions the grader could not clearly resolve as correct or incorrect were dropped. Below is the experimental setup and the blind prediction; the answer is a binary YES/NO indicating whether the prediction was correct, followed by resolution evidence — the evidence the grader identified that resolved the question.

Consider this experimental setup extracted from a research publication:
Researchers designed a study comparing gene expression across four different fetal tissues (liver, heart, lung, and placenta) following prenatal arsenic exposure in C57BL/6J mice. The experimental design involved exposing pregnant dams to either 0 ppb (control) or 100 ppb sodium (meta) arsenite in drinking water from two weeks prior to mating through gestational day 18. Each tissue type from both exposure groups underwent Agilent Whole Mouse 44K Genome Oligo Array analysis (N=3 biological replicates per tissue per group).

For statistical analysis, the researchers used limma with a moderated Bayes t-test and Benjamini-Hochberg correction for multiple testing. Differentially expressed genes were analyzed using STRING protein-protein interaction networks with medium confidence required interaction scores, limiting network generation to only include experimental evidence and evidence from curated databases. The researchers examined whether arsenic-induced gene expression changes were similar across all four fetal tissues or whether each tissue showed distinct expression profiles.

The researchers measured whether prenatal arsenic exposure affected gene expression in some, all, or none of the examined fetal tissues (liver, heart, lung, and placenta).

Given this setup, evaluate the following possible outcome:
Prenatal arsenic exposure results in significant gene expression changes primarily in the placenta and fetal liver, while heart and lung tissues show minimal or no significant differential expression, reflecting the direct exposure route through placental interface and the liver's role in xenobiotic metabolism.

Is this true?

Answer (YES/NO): NO